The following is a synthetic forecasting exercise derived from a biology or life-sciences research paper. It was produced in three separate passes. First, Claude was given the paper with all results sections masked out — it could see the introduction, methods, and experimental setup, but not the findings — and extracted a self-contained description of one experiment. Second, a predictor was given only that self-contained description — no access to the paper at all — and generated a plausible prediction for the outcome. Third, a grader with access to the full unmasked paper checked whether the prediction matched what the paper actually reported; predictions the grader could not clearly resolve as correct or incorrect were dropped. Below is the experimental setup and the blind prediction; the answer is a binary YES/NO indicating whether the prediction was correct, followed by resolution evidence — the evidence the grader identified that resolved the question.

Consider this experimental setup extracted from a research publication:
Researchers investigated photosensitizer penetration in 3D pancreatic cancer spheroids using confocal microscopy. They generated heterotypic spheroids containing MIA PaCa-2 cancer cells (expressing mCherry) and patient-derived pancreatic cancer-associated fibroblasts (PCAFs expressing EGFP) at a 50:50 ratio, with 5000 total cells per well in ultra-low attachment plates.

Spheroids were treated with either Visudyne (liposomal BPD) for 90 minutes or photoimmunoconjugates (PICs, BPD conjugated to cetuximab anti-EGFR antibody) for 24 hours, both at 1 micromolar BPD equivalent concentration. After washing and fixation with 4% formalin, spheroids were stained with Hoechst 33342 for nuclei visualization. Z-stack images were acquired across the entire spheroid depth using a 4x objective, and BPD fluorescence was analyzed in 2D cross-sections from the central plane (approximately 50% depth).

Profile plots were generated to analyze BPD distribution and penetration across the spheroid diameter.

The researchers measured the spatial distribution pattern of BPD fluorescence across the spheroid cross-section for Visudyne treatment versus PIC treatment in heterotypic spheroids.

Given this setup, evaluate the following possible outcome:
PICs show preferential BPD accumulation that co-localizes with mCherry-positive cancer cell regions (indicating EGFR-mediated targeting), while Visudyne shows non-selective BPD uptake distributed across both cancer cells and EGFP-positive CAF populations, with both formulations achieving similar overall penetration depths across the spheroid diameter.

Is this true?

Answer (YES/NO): NO